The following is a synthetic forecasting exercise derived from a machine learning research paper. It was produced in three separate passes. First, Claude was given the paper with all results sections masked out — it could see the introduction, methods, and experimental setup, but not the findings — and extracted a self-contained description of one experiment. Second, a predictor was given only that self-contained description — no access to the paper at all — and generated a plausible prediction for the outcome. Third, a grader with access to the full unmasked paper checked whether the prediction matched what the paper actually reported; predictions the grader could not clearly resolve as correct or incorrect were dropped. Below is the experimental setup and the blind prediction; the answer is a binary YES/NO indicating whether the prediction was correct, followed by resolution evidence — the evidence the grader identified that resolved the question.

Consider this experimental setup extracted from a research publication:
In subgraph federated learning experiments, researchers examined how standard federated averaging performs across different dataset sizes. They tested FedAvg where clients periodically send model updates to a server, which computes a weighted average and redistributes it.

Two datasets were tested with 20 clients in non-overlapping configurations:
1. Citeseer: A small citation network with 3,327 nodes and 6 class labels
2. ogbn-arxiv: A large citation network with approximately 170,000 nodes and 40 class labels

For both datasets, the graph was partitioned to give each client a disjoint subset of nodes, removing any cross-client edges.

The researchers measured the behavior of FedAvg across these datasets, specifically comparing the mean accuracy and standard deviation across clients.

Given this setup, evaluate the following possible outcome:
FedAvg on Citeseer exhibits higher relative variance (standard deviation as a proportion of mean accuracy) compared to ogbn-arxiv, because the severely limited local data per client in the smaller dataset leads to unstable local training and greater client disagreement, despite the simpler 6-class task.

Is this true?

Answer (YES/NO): NO